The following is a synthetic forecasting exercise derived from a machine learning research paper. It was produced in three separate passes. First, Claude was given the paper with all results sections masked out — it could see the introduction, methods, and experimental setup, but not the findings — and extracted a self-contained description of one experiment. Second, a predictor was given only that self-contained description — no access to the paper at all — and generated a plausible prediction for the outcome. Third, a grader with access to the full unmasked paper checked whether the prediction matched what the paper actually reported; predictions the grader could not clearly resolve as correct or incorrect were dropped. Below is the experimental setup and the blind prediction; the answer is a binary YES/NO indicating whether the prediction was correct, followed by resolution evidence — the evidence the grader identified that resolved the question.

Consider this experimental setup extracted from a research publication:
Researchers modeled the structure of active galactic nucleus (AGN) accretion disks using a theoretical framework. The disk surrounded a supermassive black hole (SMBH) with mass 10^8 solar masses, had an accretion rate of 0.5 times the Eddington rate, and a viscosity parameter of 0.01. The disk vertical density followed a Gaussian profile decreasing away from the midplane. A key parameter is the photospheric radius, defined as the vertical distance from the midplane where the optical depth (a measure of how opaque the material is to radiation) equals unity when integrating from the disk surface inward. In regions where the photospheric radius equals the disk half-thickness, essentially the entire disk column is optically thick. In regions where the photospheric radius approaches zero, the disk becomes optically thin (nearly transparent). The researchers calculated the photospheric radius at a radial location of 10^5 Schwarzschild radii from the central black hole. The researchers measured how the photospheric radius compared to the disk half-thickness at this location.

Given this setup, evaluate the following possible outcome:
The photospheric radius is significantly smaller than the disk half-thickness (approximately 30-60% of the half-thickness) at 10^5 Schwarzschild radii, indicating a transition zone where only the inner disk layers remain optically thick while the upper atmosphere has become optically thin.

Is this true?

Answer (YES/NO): NO